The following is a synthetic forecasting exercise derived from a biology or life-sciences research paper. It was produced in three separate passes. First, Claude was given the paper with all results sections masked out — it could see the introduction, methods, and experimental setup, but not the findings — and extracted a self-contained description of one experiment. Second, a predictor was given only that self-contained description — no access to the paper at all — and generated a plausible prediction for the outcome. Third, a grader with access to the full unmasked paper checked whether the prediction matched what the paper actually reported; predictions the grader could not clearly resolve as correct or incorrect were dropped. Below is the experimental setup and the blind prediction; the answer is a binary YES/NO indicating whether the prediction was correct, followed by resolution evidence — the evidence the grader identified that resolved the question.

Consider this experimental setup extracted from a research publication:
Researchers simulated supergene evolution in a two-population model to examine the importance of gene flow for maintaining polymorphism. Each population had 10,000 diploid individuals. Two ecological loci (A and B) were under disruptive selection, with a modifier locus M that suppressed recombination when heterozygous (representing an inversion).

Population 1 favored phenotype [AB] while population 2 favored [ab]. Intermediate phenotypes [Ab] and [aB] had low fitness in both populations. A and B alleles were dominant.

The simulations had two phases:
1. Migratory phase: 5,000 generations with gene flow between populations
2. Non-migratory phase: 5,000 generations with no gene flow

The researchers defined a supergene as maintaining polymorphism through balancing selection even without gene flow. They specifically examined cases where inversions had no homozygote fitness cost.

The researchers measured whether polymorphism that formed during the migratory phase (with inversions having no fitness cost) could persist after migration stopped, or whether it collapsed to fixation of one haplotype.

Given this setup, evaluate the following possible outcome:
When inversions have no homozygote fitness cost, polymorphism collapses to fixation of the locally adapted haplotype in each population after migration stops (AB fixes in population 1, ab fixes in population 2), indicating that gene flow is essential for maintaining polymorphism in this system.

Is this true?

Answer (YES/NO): YES